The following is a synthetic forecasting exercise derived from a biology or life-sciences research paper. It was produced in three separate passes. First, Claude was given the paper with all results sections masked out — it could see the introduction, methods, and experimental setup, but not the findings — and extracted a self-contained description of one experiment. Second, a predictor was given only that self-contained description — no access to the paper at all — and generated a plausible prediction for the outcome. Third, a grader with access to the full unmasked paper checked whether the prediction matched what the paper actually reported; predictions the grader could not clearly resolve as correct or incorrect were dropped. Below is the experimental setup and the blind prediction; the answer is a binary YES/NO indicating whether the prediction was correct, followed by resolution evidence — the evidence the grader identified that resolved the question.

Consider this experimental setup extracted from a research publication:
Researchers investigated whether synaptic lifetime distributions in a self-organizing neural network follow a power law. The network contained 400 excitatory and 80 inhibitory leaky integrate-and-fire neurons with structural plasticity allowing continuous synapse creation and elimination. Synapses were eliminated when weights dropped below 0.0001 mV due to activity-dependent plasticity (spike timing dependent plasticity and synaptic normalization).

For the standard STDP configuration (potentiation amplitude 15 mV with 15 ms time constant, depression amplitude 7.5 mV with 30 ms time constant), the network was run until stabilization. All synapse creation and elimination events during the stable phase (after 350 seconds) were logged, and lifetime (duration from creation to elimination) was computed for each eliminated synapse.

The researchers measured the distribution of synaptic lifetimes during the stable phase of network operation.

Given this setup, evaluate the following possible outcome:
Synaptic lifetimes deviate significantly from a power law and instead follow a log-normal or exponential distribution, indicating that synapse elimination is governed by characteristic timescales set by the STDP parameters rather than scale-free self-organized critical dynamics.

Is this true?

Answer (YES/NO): NO